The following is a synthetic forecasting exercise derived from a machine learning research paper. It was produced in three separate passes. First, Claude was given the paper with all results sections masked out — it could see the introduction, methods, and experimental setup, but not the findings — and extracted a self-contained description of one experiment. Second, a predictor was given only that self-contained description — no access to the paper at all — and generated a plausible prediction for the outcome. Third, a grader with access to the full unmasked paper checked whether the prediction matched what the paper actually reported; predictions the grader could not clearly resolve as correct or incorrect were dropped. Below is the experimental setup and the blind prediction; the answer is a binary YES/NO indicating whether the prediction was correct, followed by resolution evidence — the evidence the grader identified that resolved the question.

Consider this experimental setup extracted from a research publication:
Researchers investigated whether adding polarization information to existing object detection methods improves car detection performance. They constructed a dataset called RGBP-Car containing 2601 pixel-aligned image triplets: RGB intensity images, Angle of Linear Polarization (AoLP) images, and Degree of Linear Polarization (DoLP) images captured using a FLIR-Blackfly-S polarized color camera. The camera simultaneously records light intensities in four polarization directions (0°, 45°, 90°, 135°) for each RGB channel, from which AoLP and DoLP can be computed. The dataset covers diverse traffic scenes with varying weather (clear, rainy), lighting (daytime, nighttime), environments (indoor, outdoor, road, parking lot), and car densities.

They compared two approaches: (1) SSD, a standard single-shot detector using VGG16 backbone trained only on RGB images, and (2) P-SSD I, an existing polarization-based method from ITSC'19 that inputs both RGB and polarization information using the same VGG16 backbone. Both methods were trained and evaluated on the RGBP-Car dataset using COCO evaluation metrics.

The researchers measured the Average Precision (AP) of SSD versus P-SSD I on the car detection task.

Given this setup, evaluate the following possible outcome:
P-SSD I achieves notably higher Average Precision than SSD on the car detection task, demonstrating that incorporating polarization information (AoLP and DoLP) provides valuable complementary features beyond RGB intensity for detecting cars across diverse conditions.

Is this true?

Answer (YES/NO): NO